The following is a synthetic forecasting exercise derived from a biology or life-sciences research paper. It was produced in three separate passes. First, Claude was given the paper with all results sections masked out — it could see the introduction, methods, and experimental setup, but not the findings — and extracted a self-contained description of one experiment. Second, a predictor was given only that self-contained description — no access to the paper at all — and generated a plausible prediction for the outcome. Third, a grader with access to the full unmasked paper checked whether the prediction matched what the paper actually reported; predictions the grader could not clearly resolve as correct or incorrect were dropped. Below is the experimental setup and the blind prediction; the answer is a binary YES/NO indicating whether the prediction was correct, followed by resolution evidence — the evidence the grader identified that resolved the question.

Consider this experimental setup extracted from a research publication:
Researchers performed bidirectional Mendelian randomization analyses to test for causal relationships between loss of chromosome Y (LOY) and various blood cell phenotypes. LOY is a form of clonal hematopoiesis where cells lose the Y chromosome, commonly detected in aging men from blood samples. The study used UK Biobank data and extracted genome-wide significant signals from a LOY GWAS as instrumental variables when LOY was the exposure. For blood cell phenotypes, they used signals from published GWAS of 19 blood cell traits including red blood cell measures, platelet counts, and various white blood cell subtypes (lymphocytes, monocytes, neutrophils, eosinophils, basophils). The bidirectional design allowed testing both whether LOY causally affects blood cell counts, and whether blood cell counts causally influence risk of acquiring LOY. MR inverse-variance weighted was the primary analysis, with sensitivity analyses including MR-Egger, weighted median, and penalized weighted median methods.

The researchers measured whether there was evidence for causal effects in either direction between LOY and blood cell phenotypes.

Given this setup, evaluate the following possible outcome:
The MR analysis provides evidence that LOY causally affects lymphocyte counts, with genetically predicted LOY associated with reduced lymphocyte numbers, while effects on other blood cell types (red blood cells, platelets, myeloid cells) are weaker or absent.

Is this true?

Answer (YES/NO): NO